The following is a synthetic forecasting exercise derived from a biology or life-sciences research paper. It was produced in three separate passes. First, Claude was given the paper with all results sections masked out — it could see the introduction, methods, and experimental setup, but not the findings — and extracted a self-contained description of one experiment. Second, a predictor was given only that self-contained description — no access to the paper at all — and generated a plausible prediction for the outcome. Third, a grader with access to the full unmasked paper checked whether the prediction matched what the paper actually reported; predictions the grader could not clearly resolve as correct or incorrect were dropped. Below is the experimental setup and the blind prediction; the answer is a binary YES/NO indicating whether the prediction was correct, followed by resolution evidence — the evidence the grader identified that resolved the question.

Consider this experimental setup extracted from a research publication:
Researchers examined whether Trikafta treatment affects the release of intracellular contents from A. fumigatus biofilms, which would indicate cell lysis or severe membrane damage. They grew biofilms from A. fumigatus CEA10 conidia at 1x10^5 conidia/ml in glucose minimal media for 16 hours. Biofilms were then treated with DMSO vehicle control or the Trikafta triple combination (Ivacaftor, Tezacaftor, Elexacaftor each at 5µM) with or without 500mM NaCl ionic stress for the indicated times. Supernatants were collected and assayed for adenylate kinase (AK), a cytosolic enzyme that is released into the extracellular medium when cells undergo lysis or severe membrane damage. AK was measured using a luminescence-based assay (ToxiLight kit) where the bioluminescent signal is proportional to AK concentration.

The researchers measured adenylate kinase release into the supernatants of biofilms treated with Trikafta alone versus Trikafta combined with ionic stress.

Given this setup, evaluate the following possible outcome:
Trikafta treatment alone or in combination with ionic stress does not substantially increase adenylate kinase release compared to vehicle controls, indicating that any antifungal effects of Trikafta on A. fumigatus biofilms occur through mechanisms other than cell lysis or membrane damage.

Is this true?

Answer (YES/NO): NO